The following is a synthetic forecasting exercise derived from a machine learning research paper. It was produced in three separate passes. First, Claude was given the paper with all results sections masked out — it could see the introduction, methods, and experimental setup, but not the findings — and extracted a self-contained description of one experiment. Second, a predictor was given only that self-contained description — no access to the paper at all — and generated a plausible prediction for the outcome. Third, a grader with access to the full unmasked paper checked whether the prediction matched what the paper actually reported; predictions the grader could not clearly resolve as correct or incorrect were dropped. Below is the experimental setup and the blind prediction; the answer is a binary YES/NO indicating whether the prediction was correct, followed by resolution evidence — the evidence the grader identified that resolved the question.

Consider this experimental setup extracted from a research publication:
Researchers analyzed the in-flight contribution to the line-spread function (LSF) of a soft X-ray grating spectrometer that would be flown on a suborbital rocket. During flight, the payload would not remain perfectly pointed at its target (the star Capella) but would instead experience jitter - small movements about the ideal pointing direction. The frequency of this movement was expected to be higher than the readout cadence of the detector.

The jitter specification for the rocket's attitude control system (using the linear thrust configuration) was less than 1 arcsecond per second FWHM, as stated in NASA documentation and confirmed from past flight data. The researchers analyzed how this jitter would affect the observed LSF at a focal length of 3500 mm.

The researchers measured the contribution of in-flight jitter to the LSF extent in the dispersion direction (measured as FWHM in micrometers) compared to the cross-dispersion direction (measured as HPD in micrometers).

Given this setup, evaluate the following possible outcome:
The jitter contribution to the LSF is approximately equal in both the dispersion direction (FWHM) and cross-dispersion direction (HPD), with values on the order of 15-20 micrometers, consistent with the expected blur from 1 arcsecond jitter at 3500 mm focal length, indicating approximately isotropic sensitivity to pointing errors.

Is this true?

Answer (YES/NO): YES